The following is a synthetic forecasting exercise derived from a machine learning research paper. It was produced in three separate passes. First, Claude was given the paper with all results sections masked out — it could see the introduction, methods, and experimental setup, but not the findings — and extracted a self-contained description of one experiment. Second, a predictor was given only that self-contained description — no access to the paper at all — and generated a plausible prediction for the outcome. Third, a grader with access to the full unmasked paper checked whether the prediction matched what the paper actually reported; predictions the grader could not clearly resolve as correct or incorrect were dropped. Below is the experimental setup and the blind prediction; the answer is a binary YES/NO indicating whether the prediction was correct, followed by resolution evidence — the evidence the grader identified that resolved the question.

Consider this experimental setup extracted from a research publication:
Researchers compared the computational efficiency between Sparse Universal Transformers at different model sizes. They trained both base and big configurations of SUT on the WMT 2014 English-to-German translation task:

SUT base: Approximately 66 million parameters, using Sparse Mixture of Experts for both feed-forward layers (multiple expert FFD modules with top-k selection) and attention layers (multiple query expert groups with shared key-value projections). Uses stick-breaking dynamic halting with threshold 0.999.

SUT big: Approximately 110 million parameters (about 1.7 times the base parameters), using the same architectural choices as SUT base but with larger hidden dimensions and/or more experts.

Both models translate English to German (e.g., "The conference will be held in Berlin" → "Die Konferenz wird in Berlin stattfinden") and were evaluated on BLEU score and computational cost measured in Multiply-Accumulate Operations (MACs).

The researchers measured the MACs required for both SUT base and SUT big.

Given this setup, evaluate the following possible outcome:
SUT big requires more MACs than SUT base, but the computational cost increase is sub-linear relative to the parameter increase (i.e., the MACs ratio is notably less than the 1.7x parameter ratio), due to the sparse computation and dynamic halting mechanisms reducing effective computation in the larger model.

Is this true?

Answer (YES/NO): NO